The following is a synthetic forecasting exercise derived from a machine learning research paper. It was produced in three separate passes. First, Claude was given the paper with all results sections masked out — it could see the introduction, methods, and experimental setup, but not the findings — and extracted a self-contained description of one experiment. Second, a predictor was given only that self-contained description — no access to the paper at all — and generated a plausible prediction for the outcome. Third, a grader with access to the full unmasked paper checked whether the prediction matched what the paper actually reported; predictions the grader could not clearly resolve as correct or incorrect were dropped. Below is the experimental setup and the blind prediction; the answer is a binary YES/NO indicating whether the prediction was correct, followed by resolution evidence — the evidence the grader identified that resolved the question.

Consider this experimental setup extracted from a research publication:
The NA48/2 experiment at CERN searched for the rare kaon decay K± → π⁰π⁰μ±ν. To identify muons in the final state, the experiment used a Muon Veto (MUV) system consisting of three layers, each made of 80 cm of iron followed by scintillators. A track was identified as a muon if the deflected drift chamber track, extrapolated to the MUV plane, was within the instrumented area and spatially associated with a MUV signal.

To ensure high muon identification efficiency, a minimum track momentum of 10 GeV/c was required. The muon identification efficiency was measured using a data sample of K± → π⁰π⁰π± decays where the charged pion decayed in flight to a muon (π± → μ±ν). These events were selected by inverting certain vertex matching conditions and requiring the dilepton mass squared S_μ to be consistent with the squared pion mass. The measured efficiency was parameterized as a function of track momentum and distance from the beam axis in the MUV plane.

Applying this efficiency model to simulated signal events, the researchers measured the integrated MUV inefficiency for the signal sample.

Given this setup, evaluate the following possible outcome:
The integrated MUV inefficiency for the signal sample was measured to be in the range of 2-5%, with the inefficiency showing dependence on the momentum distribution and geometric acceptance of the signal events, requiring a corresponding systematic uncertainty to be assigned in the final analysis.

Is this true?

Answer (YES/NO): NO